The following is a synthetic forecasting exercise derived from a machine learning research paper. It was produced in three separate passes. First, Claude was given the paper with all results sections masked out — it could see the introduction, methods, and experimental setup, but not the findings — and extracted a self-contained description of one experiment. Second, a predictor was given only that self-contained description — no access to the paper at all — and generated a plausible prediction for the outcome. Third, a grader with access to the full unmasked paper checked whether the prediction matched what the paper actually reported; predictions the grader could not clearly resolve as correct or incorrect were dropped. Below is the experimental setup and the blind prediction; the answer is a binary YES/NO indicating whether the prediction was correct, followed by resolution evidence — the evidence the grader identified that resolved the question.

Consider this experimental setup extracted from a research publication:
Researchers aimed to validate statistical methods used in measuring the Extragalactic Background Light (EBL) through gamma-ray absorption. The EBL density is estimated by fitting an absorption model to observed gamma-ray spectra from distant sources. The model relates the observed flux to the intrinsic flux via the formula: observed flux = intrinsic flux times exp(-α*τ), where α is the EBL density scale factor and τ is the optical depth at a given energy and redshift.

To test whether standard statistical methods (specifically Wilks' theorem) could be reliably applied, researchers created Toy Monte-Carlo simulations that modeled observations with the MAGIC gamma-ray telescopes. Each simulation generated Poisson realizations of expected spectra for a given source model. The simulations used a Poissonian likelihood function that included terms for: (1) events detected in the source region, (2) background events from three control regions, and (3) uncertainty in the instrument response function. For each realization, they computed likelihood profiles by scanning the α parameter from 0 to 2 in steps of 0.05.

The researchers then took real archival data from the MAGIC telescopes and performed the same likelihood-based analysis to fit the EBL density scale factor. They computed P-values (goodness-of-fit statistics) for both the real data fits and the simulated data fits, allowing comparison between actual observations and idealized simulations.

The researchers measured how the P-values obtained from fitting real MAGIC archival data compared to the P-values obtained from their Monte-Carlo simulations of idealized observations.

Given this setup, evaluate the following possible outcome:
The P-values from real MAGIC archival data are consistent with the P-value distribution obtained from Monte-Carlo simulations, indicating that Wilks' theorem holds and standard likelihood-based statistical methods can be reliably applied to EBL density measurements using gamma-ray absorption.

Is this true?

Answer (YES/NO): NO